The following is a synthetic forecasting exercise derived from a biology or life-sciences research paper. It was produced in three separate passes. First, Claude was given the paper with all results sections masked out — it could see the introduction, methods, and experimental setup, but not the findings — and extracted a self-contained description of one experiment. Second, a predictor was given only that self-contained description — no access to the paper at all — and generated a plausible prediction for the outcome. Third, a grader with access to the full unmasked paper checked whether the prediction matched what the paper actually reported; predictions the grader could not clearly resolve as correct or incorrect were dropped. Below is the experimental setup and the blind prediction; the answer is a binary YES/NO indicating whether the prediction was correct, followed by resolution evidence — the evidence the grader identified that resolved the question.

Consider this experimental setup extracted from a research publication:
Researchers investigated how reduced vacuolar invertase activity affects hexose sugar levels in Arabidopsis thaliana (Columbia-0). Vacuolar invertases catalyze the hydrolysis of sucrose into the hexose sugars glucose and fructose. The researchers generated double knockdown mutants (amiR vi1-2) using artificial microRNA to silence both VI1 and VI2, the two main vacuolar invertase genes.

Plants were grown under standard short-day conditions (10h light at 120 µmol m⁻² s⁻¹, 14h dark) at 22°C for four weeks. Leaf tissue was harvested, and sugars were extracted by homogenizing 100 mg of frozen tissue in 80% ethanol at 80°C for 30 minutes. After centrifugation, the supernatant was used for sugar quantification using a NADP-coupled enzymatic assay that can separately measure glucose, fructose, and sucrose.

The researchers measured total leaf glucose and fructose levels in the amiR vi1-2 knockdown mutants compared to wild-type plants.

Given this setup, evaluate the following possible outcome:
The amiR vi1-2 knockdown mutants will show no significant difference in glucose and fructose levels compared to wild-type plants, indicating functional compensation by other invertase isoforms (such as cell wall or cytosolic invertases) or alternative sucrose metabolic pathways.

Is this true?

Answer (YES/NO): NO